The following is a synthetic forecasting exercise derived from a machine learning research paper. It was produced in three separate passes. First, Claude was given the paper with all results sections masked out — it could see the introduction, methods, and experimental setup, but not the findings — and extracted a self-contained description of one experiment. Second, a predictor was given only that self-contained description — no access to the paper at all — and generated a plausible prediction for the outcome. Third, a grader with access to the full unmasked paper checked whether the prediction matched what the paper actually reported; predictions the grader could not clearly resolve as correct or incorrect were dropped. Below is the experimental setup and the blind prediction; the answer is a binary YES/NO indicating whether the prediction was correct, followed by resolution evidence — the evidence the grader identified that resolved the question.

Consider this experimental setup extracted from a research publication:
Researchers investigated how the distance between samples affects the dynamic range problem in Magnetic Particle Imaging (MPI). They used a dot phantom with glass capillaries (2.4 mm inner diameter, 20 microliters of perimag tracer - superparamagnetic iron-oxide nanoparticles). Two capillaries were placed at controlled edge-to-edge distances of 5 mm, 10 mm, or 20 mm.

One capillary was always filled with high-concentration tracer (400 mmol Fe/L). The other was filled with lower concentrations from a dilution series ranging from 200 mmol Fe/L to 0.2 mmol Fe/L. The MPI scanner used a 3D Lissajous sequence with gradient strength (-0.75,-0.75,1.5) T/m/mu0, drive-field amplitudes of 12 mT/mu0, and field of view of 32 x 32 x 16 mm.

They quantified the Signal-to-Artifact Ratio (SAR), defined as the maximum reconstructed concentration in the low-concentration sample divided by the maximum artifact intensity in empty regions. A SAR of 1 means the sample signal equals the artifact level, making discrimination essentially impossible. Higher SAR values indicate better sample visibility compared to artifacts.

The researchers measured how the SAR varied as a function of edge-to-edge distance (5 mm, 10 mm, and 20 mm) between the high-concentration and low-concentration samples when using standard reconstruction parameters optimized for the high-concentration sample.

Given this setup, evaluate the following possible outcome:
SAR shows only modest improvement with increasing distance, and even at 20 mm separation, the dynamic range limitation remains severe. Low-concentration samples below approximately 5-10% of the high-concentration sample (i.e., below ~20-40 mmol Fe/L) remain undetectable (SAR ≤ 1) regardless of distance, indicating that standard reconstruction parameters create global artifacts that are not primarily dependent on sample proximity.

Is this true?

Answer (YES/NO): NO